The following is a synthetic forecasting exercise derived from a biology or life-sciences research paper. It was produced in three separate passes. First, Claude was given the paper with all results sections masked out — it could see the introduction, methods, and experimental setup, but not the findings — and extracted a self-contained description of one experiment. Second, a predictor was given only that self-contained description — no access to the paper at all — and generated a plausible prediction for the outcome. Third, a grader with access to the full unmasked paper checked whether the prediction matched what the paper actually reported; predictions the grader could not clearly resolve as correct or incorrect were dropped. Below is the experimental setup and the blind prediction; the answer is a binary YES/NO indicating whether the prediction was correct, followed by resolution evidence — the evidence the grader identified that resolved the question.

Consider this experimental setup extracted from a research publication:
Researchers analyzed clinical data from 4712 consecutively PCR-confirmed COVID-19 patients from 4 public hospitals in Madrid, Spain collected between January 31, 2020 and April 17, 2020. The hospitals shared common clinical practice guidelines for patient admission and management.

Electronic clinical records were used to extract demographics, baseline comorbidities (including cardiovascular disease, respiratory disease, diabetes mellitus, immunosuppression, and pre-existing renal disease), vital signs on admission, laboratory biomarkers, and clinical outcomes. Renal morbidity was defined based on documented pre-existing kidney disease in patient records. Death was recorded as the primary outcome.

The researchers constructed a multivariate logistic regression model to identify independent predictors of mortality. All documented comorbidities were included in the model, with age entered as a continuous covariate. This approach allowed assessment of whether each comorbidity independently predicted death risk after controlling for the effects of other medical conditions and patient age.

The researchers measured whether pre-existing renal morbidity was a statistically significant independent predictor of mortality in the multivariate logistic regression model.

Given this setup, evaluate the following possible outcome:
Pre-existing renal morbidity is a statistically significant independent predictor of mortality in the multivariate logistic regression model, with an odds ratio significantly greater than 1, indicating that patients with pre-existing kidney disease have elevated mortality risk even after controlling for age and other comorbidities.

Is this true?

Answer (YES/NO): NO